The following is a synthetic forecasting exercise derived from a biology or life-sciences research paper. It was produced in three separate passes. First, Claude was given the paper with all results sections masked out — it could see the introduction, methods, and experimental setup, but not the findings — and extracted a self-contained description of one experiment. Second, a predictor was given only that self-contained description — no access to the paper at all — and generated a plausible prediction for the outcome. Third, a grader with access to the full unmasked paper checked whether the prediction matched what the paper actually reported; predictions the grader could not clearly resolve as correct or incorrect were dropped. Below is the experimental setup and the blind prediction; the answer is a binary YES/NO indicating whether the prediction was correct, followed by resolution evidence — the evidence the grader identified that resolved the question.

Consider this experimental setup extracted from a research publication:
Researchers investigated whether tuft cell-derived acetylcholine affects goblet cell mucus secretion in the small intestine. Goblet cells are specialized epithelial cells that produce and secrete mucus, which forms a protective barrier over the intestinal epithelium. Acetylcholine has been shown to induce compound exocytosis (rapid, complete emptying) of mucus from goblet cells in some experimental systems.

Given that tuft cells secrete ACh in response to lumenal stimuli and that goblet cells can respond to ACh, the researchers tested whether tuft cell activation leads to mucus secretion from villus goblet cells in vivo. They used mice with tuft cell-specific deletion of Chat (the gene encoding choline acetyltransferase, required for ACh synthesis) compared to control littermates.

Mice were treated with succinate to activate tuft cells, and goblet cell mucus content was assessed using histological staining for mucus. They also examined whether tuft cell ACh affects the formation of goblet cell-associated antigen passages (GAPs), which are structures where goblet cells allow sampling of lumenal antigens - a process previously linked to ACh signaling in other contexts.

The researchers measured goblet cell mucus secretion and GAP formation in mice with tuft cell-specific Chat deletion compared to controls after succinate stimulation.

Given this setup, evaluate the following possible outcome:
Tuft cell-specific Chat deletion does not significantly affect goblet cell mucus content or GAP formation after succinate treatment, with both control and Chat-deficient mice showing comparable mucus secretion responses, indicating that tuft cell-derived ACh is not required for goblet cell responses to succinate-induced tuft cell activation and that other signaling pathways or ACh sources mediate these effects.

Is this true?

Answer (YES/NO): YES